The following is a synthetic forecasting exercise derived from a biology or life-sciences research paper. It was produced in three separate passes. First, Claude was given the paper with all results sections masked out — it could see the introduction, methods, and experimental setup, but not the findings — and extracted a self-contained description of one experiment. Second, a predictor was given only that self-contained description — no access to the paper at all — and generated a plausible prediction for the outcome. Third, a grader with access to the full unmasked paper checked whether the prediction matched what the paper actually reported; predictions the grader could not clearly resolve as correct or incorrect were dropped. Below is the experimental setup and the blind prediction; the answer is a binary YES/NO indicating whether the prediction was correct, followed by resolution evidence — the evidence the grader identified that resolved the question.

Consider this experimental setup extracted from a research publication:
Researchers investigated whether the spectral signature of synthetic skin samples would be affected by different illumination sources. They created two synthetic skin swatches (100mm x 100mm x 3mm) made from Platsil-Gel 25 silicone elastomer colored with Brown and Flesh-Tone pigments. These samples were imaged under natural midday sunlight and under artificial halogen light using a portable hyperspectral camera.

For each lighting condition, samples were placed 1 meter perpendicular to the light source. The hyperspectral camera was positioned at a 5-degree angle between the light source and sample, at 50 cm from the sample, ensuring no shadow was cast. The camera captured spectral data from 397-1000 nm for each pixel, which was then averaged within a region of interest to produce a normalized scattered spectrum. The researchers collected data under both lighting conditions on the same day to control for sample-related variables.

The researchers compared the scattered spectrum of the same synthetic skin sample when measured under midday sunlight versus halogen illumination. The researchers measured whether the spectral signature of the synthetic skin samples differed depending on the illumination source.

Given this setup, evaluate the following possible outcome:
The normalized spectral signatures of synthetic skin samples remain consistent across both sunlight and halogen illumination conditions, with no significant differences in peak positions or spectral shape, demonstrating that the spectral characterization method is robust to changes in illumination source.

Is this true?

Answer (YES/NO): NO